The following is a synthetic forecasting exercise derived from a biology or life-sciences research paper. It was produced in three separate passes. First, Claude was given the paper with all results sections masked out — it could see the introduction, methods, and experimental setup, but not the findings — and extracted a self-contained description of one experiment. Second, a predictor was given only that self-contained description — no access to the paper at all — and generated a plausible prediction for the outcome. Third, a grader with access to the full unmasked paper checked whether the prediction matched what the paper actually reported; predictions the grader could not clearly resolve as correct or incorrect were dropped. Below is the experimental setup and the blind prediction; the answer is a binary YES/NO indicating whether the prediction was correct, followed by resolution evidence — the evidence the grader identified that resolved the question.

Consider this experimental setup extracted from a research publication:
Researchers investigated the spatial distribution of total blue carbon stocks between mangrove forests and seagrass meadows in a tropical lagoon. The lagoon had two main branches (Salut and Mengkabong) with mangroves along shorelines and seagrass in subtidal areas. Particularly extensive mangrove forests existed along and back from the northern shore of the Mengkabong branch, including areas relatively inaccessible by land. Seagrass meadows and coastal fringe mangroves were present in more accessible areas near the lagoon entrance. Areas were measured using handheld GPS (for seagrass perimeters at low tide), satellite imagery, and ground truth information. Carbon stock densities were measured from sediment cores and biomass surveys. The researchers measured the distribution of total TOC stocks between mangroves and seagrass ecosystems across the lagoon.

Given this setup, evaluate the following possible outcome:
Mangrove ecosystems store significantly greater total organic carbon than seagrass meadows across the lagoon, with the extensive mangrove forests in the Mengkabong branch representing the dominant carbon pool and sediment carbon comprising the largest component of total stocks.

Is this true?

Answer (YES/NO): YES